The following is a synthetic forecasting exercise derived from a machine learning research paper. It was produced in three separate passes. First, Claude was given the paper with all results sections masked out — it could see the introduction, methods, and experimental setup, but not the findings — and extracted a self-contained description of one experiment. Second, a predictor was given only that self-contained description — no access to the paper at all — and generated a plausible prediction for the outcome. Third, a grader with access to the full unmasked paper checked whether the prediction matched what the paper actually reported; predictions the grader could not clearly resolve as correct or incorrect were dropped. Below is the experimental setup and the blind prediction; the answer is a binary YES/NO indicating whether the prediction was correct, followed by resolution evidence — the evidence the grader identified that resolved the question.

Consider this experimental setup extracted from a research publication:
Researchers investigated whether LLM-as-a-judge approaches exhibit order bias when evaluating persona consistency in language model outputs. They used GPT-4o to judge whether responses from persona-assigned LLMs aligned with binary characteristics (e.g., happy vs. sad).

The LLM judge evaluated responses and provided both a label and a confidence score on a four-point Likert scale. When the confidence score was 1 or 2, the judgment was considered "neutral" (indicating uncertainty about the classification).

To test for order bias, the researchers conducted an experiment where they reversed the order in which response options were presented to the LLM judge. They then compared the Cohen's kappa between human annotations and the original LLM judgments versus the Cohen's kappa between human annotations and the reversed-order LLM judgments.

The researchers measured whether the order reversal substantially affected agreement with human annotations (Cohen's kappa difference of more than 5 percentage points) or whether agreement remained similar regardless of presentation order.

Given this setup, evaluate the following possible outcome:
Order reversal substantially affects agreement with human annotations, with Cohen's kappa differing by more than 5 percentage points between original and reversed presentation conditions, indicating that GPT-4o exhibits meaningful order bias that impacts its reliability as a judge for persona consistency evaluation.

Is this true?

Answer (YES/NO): NO